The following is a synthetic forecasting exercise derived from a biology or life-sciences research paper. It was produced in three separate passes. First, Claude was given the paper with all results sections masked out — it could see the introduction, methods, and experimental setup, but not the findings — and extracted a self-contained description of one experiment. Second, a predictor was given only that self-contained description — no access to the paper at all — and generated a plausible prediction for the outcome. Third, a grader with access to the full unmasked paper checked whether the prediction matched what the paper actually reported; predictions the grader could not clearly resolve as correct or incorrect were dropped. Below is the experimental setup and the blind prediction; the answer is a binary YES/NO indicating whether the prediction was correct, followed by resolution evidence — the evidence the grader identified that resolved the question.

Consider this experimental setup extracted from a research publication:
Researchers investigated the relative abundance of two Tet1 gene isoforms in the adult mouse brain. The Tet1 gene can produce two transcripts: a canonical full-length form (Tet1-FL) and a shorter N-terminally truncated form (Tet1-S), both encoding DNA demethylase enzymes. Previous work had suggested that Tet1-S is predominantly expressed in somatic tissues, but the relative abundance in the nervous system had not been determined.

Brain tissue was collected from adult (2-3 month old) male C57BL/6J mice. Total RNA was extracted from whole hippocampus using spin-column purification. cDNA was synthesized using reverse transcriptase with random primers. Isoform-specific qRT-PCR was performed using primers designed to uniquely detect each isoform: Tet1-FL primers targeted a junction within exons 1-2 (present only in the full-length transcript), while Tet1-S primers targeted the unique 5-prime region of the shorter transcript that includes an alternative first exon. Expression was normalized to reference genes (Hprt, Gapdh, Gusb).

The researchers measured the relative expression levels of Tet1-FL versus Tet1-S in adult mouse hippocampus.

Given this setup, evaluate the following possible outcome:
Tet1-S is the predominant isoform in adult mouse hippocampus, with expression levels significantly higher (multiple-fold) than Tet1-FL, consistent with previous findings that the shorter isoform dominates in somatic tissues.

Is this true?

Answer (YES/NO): YES